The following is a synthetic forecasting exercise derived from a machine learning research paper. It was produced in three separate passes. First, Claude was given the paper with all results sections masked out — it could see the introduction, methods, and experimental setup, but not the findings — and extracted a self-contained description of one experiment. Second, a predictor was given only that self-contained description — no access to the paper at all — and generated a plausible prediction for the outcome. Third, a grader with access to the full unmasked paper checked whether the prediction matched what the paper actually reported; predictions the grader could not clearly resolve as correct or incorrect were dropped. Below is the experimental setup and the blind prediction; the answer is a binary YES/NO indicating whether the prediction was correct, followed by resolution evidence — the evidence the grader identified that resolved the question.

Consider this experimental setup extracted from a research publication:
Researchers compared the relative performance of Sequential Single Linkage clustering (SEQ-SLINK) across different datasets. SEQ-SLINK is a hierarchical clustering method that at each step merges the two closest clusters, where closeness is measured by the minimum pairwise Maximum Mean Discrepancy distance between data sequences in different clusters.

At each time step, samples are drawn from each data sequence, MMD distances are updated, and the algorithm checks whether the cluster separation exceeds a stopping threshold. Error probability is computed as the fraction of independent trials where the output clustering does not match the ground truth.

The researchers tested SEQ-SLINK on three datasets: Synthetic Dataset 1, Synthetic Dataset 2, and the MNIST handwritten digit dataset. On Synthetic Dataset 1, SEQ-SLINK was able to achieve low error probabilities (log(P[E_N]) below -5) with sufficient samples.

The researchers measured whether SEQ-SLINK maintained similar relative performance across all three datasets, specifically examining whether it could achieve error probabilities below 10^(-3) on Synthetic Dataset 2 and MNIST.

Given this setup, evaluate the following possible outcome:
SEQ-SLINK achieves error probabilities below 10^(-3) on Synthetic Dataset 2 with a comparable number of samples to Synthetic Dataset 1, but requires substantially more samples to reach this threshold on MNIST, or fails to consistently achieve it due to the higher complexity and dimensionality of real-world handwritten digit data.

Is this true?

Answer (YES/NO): NO